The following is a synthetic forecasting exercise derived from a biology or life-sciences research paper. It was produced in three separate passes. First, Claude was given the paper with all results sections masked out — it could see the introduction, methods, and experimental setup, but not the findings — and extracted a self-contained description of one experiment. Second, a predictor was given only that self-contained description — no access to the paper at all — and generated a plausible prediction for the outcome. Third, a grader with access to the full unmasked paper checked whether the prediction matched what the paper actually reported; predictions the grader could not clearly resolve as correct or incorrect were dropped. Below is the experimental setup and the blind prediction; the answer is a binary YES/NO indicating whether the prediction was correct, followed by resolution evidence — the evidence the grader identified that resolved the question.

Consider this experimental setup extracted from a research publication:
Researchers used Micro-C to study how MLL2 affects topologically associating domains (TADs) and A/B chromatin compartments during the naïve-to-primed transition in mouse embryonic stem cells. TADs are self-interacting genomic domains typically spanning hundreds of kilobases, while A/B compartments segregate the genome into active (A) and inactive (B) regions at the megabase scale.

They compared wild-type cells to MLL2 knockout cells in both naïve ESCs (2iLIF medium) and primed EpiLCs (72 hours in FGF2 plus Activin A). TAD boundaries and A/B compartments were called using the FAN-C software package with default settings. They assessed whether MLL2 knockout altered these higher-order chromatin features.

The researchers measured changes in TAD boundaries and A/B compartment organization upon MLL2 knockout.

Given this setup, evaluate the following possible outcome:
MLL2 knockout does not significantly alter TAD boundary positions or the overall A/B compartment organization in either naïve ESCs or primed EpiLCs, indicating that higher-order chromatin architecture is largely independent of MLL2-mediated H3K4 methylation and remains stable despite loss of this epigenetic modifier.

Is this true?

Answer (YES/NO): NO